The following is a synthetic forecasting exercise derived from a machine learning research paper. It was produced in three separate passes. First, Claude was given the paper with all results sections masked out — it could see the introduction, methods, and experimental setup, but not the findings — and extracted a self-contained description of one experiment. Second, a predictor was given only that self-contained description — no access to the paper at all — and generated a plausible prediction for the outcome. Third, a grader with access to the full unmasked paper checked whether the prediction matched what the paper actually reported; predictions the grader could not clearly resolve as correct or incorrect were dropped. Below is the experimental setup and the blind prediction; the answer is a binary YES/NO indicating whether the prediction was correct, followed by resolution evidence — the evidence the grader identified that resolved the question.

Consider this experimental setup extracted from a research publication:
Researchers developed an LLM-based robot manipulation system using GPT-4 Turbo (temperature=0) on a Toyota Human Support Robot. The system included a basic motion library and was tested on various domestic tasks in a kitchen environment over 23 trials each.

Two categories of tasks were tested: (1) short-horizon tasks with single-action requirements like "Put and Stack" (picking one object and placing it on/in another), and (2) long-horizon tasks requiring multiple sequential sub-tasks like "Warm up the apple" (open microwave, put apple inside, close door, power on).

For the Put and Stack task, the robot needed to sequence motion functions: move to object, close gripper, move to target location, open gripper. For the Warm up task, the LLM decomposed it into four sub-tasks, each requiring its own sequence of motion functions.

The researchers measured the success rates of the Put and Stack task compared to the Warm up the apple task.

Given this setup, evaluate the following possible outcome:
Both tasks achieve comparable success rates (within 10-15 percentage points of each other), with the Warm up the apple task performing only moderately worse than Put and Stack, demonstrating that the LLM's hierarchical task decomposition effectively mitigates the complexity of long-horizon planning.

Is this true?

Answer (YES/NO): NO